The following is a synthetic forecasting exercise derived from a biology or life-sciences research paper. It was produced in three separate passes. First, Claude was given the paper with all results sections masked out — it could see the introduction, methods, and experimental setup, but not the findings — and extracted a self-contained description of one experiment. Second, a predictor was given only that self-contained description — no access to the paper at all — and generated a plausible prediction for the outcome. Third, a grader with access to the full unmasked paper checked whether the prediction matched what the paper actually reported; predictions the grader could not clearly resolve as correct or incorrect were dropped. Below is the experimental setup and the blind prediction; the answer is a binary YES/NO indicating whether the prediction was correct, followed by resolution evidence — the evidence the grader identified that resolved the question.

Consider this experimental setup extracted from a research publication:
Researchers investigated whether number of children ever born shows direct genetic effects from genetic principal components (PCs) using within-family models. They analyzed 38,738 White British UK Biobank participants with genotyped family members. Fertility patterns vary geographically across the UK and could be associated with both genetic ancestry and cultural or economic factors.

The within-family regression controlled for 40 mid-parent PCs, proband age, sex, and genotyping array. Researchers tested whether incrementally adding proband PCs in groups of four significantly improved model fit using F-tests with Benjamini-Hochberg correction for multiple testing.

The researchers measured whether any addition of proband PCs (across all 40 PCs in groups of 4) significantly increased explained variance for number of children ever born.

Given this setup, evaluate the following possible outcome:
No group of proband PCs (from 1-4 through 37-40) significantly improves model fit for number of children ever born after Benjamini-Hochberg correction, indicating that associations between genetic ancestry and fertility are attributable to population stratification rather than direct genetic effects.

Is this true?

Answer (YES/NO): NO